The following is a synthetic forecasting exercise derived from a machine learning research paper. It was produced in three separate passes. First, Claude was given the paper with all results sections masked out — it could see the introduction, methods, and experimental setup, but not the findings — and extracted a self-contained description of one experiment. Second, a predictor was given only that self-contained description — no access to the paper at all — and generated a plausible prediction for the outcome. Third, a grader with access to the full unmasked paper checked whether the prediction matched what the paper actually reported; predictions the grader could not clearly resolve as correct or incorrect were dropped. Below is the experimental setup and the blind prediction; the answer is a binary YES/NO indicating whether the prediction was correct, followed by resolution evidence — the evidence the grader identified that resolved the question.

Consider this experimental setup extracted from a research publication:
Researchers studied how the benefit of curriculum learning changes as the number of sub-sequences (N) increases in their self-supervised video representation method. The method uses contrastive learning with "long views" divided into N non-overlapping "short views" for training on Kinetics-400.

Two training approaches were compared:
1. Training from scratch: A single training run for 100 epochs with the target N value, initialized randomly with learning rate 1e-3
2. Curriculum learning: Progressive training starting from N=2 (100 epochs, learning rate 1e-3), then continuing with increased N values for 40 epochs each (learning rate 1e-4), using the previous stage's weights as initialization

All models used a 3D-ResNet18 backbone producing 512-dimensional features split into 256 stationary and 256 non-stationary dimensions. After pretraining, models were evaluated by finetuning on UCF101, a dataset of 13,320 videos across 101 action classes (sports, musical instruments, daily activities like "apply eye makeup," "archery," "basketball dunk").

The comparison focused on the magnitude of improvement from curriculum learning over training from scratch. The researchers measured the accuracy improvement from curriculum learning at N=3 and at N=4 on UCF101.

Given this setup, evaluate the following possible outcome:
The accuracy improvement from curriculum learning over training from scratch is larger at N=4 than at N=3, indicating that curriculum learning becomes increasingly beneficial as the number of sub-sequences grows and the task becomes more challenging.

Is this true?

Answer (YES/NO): NO